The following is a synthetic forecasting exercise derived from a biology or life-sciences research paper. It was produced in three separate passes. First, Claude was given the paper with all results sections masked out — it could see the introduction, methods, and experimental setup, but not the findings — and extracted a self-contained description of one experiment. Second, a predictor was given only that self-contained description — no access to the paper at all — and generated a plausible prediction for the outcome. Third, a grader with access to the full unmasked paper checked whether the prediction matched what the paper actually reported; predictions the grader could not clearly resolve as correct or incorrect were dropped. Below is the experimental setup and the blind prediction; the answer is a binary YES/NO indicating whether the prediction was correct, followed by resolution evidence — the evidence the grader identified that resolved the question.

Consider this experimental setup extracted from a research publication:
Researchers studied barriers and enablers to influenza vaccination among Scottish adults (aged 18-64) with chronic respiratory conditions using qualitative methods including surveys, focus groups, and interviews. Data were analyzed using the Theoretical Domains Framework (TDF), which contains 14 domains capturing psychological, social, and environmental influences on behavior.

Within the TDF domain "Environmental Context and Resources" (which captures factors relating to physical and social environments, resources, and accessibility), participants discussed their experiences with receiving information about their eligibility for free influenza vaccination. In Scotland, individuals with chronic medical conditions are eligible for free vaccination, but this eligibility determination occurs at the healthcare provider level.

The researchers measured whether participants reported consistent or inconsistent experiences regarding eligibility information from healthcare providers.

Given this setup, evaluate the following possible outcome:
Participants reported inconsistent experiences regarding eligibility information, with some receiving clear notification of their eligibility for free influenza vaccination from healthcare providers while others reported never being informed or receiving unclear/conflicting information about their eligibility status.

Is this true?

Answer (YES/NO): YES